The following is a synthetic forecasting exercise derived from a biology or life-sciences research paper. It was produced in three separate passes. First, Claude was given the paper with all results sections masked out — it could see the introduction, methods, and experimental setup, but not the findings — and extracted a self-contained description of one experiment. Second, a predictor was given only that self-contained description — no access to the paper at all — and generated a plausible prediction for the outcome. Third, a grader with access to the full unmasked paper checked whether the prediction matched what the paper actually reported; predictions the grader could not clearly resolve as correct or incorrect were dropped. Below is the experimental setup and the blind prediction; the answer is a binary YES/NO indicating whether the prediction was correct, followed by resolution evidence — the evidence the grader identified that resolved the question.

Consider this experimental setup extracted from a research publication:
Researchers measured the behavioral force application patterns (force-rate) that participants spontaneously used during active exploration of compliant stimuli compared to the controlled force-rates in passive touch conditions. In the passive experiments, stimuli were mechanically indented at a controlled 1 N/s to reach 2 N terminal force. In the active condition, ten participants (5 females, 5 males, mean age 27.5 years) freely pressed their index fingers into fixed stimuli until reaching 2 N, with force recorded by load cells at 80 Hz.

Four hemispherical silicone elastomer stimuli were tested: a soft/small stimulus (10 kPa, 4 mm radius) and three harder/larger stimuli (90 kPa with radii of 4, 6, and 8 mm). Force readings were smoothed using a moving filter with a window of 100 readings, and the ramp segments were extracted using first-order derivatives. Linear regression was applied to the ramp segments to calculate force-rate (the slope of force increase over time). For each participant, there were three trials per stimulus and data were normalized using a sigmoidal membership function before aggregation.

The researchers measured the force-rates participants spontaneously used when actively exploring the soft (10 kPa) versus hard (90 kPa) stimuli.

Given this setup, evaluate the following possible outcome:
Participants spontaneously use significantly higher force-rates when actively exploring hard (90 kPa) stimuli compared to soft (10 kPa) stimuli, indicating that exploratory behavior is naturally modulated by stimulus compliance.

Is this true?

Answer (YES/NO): NO